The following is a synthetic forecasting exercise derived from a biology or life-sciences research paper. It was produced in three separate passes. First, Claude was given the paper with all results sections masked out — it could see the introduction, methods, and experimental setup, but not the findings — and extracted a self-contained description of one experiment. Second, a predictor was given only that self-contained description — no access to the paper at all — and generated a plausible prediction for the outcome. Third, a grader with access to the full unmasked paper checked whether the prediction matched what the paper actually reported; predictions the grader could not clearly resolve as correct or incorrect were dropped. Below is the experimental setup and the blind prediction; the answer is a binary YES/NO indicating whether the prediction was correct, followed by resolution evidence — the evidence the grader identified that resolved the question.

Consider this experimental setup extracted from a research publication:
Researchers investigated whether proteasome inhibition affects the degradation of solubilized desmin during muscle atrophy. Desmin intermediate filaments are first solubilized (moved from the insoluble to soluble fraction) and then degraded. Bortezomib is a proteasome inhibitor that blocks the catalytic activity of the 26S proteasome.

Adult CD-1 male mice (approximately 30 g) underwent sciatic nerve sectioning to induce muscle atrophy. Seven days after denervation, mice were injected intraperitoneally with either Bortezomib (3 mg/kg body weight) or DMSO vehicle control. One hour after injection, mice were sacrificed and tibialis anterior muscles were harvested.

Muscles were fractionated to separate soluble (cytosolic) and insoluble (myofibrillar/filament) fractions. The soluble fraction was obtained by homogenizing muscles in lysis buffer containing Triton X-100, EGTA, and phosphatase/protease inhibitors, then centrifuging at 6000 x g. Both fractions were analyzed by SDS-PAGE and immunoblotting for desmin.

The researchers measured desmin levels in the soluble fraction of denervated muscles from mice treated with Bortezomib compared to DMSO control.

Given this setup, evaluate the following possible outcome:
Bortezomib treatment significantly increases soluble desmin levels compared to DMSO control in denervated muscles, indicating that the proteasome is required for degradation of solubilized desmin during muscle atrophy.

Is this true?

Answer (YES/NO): YES